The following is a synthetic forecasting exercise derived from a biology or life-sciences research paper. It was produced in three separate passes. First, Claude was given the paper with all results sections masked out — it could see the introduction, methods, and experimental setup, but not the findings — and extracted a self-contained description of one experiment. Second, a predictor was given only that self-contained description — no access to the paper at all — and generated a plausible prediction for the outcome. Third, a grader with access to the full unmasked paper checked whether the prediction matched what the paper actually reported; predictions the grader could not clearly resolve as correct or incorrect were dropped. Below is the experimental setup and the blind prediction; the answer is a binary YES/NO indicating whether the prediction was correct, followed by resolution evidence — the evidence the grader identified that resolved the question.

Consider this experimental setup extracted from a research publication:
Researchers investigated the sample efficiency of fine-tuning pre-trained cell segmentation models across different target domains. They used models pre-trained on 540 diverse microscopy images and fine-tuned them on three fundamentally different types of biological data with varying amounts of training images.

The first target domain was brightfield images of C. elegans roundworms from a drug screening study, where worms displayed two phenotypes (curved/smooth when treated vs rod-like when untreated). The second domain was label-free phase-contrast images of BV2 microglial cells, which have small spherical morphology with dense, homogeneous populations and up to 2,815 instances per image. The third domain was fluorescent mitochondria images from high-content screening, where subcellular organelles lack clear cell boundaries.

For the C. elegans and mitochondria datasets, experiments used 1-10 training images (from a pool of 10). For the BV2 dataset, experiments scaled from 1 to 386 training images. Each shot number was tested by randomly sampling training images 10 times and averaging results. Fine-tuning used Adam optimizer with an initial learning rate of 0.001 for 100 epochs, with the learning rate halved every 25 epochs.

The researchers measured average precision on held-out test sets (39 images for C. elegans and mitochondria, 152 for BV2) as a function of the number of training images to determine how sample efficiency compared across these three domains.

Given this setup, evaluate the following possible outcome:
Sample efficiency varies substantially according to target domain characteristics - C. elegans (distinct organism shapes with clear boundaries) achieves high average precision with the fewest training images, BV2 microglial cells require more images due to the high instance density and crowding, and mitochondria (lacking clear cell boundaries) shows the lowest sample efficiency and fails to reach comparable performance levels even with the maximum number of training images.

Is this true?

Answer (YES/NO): NO